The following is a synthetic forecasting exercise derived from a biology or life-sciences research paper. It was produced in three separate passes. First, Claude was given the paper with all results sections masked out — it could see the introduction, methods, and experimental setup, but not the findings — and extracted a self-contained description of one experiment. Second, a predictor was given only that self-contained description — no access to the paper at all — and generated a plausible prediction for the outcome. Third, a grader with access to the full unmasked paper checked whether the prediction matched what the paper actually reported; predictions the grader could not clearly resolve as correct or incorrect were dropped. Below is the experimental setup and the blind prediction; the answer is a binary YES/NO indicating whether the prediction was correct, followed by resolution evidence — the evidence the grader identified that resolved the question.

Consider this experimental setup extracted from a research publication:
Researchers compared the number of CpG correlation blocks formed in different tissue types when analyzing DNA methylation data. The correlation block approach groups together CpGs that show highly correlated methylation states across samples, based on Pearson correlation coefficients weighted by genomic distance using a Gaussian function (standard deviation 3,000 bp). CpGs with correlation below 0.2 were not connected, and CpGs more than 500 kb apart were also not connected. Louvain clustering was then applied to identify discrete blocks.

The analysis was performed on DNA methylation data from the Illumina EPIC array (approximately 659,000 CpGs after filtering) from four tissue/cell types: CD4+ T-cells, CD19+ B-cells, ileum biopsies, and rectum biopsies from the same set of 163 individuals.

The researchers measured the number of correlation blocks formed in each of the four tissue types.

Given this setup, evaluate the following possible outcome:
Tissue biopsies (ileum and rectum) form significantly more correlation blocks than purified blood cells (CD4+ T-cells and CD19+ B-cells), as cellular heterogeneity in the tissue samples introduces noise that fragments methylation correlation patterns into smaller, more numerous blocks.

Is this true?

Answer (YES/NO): NO